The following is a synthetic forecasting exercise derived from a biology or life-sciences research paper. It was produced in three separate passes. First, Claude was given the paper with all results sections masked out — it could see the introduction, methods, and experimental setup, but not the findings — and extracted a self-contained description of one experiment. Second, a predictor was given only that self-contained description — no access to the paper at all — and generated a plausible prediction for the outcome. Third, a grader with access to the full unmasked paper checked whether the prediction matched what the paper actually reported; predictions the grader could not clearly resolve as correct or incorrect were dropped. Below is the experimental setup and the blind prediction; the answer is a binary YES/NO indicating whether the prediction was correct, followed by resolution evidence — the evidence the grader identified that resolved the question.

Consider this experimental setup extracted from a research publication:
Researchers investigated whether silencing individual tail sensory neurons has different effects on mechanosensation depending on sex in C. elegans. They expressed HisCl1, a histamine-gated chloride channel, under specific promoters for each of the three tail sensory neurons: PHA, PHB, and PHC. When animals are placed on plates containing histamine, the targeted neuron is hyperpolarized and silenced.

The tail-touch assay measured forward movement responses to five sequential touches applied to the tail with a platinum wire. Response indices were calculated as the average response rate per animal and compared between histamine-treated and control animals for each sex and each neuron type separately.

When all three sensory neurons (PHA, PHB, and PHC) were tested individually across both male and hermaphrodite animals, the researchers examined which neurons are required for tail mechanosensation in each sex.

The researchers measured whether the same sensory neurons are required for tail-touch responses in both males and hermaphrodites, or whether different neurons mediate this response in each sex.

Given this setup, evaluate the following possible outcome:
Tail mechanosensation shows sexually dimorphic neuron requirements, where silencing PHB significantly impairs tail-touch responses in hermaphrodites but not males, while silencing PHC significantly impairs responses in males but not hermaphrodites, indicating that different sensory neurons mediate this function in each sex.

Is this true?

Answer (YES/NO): NO